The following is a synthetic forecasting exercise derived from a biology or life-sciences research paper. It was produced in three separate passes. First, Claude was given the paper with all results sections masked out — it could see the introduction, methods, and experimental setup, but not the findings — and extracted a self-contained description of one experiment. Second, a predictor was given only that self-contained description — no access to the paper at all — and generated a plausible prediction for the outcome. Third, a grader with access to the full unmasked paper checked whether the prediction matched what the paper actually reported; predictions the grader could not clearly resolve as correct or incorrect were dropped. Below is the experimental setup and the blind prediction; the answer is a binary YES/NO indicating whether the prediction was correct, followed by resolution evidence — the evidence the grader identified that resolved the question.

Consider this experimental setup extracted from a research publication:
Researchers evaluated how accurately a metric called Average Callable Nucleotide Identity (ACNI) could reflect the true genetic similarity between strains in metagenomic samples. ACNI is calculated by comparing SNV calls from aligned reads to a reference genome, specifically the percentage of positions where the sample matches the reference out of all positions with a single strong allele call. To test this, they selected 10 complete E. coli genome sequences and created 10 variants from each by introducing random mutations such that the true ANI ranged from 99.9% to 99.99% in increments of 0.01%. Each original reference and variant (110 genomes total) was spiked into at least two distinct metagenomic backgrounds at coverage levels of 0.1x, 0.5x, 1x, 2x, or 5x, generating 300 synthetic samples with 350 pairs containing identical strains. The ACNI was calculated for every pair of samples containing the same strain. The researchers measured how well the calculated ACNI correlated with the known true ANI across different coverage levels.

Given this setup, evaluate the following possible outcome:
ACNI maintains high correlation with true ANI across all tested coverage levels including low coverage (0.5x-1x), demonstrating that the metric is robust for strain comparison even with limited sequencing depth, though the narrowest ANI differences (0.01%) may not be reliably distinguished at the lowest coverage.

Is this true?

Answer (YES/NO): YES